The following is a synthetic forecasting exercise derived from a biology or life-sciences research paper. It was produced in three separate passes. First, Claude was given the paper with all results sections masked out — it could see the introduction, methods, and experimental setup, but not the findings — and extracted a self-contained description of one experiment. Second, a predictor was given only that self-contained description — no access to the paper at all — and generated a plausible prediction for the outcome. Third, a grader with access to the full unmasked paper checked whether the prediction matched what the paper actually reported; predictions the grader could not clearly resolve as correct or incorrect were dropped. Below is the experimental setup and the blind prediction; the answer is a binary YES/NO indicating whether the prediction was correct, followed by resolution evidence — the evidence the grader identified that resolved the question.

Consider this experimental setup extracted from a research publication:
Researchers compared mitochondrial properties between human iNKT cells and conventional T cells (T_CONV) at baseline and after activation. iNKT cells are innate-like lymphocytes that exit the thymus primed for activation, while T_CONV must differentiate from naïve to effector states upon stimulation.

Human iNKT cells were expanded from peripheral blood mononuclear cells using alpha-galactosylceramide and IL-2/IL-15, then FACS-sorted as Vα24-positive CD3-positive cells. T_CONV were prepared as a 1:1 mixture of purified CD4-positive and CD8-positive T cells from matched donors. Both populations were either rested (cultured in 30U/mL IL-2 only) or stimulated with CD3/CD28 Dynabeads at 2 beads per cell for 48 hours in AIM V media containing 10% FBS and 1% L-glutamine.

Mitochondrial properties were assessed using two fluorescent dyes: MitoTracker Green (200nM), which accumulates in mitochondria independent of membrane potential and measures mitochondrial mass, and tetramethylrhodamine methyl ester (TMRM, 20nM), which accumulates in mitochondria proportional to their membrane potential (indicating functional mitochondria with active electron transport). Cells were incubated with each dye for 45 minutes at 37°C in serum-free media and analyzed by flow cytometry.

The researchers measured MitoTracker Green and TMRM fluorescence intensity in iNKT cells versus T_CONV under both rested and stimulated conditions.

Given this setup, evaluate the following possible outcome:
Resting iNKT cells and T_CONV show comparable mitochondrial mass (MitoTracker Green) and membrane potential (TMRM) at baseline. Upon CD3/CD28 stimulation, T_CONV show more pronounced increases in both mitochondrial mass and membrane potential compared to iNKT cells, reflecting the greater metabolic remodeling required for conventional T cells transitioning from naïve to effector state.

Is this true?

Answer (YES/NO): NO